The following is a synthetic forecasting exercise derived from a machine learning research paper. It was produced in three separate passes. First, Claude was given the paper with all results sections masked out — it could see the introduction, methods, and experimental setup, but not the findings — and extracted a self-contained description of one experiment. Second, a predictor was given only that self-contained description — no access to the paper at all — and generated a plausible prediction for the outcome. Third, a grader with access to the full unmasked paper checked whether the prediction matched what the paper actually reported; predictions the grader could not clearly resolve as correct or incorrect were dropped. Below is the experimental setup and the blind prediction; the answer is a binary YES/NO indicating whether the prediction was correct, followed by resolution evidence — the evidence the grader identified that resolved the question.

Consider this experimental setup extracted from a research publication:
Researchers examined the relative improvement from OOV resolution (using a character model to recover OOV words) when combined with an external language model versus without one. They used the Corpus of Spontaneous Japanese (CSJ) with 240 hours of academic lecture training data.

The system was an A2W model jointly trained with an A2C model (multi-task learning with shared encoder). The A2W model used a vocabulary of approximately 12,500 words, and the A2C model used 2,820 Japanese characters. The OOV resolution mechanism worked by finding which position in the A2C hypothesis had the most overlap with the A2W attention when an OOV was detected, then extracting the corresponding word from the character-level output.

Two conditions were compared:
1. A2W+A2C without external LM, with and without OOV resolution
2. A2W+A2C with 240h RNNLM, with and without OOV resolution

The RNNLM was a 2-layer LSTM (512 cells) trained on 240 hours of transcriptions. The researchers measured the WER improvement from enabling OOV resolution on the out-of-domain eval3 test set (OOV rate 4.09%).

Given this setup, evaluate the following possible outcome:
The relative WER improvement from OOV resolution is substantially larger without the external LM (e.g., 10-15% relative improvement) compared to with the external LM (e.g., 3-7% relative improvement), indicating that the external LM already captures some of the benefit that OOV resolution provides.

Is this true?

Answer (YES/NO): NO